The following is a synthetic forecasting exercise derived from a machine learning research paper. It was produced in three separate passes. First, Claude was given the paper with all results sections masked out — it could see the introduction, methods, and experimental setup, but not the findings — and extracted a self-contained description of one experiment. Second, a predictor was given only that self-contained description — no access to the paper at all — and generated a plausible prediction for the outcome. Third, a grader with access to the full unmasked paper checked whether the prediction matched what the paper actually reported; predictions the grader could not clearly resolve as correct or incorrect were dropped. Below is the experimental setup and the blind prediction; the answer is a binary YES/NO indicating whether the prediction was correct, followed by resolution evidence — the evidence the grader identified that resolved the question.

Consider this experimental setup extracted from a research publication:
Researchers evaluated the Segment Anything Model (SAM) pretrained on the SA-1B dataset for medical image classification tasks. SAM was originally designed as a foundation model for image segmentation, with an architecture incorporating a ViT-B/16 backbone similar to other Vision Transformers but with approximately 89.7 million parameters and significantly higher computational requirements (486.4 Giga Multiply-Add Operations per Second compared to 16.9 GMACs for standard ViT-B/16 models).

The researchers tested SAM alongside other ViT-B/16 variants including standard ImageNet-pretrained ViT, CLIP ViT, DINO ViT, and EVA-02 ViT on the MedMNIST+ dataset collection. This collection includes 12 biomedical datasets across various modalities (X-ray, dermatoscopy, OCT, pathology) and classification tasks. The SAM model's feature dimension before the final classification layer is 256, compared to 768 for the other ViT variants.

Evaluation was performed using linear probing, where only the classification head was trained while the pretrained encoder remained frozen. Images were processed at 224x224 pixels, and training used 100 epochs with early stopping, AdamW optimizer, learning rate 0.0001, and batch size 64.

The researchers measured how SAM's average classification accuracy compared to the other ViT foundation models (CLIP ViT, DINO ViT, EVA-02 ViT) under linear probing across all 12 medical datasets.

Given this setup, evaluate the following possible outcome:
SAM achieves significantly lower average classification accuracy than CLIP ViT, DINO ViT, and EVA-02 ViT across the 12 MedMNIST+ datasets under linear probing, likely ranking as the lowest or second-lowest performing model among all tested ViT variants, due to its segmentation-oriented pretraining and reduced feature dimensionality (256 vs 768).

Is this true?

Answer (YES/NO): YES